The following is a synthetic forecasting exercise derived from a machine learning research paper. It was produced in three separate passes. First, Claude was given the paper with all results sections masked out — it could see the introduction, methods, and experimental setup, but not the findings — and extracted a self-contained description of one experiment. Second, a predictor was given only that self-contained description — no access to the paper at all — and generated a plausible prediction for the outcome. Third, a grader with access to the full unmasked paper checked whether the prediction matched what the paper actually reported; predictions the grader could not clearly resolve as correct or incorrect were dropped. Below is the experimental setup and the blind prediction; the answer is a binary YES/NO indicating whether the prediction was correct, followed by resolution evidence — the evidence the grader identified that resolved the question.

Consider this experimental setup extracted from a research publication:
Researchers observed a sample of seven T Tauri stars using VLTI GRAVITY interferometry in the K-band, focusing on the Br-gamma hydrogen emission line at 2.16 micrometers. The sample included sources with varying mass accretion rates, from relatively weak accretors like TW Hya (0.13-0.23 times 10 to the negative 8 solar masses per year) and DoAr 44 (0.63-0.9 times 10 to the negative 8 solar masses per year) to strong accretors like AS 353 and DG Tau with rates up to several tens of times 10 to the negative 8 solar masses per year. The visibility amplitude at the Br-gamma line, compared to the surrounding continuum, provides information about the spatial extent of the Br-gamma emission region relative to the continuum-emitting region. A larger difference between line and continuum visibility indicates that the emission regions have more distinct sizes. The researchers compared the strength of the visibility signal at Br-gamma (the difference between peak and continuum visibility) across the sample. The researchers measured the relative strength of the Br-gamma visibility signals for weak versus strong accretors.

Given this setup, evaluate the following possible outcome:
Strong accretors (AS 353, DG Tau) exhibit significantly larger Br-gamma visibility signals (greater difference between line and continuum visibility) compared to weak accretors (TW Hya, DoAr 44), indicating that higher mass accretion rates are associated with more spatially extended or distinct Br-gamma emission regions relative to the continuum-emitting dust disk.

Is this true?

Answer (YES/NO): NO